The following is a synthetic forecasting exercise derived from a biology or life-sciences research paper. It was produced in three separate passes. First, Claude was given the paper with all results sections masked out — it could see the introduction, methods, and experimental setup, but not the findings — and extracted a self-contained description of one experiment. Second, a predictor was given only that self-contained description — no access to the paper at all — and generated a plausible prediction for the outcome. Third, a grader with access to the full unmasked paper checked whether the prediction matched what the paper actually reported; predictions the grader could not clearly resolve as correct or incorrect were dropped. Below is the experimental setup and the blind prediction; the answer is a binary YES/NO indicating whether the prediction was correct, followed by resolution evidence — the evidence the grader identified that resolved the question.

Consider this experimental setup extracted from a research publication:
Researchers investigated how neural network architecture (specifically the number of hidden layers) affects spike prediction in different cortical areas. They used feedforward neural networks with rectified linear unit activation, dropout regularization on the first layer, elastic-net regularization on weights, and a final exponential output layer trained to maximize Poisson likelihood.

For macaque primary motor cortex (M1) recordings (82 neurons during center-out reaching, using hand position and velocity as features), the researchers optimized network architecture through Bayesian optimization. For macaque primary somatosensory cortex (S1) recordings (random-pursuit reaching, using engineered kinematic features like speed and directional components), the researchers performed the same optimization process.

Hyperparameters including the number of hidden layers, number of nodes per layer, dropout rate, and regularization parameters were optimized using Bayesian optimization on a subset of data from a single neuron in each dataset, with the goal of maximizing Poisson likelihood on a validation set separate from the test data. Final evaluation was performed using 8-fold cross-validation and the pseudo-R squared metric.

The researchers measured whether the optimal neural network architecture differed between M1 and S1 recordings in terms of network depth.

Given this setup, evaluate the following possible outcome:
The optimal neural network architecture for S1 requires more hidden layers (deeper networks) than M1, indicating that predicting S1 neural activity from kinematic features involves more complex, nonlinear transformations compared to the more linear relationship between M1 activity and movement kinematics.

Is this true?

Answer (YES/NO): NO